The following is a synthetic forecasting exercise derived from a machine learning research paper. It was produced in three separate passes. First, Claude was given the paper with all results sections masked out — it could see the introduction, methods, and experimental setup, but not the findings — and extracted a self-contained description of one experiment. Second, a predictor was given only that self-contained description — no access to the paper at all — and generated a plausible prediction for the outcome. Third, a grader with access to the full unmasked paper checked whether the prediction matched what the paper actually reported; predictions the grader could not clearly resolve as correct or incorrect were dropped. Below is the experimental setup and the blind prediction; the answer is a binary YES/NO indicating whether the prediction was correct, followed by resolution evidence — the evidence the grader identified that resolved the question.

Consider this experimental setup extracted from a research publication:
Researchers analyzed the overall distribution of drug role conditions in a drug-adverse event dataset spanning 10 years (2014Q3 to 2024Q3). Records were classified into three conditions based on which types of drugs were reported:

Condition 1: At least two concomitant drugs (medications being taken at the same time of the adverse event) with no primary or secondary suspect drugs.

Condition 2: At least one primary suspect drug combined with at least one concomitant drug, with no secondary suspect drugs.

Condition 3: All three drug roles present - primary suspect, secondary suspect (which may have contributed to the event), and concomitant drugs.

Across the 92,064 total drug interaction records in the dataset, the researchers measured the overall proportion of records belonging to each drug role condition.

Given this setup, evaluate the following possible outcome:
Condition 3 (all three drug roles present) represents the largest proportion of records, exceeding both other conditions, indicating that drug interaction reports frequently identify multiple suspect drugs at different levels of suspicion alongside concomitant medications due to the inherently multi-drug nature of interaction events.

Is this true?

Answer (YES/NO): YES